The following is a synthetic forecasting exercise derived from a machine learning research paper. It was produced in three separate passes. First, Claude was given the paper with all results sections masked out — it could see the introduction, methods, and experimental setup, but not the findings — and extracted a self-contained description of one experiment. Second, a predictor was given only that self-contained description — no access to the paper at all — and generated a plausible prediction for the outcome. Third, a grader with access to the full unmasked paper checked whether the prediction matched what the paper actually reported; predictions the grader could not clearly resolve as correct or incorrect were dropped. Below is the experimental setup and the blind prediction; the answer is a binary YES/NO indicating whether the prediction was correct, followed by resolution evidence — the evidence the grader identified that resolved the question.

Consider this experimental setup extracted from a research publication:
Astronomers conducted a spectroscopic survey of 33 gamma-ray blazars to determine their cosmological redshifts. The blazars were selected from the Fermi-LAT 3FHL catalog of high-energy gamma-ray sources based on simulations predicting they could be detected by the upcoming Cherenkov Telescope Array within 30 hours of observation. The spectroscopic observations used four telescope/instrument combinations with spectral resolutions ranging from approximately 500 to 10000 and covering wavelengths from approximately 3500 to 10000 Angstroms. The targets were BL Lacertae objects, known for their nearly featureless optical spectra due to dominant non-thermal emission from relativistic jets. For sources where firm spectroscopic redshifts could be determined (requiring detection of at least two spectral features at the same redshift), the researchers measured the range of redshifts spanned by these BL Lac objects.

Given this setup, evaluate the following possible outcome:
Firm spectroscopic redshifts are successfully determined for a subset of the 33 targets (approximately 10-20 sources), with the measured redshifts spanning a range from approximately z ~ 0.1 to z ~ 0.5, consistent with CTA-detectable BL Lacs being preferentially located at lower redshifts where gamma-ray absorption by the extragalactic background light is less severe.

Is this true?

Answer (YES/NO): NO